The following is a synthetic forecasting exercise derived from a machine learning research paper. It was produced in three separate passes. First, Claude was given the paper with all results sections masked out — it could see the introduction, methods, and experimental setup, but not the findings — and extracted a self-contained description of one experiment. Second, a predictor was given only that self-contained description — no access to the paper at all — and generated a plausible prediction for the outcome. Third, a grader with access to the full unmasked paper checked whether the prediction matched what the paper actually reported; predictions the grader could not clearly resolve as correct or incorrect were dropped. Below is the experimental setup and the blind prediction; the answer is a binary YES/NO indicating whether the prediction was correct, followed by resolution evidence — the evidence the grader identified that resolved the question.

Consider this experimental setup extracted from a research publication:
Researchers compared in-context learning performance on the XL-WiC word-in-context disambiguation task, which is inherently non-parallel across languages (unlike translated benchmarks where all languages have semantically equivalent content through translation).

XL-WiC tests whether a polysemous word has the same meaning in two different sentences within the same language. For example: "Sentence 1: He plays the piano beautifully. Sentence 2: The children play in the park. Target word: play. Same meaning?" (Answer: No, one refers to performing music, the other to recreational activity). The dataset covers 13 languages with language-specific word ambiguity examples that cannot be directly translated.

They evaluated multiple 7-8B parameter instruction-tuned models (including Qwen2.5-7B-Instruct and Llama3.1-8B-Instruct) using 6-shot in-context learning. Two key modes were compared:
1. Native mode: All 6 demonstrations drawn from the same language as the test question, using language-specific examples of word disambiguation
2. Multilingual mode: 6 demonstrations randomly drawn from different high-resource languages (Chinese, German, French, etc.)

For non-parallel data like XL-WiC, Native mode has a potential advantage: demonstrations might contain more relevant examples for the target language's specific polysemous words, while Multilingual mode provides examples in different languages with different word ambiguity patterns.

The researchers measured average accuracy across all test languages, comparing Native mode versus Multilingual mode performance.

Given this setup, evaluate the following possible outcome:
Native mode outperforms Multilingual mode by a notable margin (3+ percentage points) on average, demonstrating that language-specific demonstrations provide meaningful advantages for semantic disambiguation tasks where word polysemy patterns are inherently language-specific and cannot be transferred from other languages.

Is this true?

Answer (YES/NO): NO